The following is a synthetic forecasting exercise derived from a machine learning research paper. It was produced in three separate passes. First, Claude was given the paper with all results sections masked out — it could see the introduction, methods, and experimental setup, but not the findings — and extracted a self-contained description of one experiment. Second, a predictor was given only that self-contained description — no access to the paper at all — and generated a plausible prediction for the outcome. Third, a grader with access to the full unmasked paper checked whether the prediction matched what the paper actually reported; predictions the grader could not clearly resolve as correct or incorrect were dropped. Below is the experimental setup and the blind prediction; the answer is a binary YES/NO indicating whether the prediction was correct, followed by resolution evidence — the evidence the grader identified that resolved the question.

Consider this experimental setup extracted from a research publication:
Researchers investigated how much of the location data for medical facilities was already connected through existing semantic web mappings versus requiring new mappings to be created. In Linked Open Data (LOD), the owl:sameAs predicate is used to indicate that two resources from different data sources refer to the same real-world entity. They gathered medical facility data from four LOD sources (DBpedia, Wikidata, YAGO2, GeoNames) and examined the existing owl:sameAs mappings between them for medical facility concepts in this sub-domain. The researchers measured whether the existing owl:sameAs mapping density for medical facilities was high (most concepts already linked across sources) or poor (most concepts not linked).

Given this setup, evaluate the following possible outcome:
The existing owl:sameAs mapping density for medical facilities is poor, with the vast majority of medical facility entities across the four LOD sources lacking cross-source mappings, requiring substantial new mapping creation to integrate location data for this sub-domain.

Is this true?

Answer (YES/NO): YES